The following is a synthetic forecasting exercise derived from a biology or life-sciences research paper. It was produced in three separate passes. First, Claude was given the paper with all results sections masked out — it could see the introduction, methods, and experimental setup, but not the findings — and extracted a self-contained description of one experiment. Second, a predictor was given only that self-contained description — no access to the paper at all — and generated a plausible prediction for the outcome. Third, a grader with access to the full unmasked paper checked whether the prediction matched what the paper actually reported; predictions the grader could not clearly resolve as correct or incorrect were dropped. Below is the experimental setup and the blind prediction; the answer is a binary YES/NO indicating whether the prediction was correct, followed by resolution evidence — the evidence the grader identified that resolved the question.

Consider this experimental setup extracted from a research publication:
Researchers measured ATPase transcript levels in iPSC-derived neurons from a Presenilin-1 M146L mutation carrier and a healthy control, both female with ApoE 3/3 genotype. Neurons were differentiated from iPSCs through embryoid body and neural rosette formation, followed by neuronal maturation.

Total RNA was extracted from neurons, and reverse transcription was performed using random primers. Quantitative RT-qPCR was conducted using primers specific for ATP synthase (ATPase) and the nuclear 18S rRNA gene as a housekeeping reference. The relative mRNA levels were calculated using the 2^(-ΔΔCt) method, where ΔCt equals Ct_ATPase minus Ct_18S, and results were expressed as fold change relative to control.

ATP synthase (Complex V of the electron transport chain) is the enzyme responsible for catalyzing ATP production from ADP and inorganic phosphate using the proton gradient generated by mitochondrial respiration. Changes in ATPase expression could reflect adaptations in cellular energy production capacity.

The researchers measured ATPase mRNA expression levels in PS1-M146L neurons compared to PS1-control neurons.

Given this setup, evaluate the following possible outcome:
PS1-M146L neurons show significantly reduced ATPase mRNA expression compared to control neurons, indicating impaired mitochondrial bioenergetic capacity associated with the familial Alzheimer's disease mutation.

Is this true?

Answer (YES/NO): NO